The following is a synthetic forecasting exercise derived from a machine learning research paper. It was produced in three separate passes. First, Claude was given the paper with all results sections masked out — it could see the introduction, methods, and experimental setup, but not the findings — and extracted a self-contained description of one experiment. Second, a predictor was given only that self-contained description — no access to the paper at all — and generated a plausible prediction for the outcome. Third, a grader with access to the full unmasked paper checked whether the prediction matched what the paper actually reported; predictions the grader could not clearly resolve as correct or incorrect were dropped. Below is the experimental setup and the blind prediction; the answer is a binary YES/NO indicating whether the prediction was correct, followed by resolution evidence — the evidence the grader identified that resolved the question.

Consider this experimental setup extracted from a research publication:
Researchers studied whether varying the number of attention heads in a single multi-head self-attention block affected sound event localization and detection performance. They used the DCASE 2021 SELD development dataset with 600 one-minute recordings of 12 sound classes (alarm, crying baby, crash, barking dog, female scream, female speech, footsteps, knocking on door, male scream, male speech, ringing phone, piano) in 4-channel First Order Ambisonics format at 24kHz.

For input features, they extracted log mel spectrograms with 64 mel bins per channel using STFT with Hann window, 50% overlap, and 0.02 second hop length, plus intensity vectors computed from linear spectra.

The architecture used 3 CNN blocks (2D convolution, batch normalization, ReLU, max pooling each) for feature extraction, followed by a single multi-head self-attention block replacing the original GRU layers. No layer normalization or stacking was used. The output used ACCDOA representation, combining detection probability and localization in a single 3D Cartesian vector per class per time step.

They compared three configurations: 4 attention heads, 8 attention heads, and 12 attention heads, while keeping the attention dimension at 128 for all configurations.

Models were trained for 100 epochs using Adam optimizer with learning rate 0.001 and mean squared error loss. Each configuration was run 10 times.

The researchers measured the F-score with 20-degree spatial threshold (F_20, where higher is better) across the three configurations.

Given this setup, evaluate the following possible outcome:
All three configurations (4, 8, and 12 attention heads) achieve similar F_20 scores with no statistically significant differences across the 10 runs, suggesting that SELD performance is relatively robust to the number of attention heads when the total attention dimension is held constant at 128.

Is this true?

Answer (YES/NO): NO